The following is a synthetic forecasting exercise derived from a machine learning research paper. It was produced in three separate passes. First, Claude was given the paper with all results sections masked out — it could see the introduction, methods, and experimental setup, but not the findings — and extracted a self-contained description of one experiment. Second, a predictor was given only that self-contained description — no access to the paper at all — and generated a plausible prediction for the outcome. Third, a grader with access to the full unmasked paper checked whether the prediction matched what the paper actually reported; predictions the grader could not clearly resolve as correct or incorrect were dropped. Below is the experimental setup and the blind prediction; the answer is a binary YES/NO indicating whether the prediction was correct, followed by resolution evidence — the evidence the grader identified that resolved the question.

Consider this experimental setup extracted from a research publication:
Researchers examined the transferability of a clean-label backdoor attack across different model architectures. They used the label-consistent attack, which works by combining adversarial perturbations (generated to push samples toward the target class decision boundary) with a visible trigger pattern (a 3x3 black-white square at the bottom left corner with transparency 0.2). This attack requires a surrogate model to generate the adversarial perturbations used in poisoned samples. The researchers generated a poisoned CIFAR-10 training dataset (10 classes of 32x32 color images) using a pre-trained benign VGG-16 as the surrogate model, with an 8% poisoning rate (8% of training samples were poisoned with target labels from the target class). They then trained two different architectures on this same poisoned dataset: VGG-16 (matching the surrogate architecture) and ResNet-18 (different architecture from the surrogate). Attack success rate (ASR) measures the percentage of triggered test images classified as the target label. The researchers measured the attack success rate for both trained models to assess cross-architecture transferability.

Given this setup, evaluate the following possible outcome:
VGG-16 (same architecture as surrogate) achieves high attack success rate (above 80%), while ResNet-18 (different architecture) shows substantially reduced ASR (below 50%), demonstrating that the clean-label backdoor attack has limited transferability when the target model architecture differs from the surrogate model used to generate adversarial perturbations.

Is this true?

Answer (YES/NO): NO